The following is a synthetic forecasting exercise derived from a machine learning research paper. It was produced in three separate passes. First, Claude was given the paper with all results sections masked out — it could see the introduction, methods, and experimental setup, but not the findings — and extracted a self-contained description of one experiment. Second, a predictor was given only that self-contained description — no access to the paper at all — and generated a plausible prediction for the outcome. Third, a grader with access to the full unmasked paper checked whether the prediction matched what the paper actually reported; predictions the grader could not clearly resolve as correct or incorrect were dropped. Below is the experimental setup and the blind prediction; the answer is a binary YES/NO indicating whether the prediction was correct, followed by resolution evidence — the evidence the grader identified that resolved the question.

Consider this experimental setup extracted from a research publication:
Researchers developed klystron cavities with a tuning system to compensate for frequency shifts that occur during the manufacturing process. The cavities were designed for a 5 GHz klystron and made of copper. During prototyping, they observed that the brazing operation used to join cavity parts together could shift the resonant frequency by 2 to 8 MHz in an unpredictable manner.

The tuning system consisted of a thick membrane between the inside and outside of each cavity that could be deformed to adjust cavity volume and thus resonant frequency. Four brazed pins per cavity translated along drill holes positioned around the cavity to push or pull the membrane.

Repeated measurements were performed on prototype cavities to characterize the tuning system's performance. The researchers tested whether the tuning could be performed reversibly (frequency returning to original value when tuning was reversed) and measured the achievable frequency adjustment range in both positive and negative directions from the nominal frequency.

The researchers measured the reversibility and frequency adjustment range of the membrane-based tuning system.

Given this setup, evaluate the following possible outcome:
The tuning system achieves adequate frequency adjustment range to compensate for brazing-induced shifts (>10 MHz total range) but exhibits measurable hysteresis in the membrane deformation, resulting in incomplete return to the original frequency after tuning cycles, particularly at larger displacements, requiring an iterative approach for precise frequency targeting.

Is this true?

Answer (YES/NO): NO